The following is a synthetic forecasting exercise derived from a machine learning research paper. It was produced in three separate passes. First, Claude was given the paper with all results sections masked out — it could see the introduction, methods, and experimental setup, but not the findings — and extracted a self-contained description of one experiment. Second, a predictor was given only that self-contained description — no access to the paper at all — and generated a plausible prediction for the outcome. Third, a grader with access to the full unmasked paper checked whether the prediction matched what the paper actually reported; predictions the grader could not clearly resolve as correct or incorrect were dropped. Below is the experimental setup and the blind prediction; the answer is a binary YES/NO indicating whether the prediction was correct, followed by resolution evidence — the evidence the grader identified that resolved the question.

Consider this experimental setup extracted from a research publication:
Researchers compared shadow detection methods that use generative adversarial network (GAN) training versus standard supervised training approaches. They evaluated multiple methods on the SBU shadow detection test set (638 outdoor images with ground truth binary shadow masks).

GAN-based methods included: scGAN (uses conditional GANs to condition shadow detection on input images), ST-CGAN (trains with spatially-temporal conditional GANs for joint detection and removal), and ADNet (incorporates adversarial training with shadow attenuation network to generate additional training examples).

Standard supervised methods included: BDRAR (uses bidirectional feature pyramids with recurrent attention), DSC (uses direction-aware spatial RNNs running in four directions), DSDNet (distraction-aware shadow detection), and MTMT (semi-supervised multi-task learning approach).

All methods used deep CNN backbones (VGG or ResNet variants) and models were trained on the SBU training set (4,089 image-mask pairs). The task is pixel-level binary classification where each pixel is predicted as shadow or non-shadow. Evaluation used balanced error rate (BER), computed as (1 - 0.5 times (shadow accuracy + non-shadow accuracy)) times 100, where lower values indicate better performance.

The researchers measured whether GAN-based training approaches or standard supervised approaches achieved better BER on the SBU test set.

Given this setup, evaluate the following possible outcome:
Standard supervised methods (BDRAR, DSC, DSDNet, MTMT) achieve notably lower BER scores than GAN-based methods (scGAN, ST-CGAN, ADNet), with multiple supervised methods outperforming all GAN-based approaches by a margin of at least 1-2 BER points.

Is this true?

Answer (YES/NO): YES